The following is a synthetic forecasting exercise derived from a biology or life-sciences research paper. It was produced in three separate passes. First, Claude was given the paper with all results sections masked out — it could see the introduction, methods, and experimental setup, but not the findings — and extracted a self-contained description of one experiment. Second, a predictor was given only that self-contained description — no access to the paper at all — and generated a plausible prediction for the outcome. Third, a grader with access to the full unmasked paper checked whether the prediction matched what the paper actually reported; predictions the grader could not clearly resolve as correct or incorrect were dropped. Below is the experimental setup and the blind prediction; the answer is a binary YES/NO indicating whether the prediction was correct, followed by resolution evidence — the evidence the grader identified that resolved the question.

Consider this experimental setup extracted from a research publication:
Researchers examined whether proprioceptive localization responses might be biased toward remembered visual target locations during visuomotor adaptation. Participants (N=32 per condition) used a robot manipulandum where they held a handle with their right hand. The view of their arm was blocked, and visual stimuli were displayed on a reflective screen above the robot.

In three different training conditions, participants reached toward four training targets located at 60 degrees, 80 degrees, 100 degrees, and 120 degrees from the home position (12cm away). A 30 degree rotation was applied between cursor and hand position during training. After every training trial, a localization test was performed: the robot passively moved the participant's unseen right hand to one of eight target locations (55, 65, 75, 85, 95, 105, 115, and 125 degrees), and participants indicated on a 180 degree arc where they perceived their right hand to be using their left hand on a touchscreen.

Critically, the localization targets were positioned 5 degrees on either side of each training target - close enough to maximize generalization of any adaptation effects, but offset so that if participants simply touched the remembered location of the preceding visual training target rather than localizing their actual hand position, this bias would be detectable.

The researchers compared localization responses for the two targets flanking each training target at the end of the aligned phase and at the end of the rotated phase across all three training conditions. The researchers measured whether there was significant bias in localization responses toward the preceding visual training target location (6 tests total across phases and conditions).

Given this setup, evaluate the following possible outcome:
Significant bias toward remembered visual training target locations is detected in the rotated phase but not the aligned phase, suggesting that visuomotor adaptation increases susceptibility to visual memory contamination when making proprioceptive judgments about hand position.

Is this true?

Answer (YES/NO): NO